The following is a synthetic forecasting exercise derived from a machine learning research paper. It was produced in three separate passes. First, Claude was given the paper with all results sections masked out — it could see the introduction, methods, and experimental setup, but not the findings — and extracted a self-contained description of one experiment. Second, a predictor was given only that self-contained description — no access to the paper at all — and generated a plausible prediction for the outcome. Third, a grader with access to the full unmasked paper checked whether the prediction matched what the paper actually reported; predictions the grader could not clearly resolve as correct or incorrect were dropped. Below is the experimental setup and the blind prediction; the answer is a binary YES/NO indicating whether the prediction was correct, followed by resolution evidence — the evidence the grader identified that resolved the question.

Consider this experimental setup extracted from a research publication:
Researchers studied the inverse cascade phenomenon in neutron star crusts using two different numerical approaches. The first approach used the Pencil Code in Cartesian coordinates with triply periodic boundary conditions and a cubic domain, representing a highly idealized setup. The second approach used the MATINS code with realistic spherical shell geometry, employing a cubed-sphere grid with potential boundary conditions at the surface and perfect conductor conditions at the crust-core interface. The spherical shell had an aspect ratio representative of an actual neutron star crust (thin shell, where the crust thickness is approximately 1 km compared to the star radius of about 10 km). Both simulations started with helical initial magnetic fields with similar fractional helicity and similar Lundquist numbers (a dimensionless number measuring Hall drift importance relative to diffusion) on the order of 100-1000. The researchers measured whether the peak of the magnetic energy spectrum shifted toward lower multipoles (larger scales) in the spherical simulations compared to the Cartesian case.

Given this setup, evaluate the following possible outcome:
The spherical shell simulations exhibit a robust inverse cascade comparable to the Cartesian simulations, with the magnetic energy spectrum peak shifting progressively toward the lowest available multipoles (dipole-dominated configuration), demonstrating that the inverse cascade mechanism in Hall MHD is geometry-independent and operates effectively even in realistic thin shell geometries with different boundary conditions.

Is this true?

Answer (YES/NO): NO